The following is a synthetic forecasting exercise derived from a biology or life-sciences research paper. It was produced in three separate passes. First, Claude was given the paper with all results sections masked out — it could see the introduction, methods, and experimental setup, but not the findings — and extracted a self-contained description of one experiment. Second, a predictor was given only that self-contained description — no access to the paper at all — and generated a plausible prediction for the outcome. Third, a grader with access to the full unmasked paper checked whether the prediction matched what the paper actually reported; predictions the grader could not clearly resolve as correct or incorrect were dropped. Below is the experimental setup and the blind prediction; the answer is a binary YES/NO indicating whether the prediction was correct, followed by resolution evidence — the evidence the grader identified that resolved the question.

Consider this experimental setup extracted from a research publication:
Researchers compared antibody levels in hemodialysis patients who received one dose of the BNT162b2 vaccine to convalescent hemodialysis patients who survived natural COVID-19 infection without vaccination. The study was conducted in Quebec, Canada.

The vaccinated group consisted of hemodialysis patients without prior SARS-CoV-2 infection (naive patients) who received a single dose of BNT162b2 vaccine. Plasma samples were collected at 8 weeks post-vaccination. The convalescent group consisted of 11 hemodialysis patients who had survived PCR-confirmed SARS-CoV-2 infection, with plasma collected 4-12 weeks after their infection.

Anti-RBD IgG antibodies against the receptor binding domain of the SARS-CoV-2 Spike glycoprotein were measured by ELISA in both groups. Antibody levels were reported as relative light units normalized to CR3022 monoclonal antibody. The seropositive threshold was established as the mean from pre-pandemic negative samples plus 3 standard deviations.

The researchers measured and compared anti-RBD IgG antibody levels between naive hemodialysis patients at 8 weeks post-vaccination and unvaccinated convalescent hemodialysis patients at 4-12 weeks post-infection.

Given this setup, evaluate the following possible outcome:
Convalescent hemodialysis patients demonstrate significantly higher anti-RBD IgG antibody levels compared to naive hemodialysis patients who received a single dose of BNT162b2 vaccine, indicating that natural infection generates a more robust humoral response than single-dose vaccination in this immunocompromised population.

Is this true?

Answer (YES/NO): YES